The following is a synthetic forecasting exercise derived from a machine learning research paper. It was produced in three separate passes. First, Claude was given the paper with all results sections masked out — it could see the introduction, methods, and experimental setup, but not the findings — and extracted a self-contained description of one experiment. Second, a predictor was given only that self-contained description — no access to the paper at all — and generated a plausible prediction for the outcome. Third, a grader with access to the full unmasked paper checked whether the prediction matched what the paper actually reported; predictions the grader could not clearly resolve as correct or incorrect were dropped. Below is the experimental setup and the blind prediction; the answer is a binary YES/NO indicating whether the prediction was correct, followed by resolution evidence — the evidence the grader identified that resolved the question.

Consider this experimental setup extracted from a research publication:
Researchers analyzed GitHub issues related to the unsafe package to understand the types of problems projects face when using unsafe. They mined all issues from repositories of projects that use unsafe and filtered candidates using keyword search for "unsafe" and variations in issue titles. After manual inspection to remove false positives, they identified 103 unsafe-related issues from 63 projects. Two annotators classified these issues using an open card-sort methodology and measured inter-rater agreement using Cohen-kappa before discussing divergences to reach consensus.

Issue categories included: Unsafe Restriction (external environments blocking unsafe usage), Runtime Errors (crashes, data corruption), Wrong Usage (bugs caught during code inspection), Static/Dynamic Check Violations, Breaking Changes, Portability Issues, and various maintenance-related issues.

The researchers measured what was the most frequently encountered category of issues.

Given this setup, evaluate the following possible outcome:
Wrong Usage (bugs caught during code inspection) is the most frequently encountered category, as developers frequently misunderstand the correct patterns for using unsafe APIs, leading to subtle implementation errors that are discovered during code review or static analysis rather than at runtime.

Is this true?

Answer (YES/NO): NO